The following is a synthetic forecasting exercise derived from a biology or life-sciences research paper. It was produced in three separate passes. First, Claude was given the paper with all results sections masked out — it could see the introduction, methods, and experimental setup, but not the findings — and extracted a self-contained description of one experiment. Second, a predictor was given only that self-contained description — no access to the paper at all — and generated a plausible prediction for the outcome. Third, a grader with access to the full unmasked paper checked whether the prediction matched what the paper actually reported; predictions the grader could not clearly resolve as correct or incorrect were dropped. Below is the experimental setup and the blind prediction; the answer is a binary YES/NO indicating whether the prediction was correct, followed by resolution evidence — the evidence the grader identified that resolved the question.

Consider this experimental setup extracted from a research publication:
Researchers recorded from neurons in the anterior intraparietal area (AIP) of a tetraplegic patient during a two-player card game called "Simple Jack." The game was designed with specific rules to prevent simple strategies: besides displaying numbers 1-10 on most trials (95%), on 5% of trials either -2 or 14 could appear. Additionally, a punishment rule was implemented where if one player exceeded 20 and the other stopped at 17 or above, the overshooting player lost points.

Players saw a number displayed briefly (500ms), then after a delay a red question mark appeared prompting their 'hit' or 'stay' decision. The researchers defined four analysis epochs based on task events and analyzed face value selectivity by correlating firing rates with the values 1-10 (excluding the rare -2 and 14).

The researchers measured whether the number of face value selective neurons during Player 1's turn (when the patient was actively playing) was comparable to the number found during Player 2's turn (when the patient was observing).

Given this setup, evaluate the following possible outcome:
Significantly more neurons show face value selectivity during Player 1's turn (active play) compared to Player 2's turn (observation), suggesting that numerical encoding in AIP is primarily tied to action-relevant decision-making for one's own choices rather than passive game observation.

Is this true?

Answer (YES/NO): YES